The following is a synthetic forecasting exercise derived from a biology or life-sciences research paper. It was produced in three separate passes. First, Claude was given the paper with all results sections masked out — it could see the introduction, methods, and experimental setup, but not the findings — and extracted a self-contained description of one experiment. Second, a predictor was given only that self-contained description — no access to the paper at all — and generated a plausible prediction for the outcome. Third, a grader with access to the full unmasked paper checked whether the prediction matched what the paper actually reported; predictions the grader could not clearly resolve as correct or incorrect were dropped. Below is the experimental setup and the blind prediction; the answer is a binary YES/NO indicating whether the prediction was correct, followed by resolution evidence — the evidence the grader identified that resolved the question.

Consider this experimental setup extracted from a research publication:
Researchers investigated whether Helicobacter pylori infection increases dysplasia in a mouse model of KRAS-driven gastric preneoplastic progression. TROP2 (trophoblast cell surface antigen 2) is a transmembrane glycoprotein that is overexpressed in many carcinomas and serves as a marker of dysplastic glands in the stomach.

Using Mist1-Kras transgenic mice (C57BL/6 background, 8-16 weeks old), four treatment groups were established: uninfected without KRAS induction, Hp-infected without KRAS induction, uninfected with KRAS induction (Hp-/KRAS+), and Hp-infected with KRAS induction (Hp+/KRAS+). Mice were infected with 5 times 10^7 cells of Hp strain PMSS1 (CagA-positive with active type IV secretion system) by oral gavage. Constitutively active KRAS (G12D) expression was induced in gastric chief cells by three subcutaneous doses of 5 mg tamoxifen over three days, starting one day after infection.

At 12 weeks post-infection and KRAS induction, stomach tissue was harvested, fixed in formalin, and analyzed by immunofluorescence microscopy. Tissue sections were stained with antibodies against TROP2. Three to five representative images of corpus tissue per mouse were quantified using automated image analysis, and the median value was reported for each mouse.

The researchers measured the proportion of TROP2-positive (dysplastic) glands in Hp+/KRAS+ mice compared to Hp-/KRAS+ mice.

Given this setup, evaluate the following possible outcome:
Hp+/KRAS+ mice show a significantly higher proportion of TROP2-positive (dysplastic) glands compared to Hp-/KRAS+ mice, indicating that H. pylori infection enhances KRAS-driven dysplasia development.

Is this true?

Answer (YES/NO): YES